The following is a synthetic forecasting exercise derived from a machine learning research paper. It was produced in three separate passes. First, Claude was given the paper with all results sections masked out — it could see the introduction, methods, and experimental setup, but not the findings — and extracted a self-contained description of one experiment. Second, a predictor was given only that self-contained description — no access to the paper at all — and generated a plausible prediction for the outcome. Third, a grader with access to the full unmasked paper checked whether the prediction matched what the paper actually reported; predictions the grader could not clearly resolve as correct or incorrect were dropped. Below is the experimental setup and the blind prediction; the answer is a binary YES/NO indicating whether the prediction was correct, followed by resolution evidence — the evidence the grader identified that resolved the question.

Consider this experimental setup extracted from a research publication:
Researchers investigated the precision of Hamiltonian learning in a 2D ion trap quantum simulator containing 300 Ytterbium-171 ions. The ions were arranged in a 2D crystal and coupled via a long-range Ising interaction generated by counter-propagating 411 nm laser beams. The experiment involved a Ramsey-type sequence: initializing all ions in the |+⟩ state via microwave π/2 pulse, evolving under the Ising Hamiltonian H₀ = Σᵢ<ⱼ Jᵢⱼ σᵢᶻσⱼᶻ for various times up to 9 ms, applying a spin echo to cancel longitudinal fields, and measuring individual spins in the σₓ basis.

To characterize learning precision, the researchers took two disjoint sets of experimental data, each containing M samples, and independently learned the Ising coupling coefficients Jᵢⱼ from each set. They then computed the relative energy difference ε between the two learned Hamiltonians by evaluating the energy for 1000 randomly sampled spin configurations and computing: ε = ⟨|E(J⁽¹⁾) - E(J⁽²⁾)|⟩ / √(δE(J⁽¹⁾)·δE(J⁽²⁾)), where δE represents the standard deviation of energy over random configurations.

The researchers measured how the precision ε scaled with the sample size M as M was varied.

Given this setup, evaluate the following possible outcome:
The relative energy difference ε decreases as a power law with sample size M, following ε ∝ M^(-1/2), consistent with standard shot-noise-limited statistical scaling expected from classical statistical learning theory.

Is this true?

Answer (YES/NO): YES